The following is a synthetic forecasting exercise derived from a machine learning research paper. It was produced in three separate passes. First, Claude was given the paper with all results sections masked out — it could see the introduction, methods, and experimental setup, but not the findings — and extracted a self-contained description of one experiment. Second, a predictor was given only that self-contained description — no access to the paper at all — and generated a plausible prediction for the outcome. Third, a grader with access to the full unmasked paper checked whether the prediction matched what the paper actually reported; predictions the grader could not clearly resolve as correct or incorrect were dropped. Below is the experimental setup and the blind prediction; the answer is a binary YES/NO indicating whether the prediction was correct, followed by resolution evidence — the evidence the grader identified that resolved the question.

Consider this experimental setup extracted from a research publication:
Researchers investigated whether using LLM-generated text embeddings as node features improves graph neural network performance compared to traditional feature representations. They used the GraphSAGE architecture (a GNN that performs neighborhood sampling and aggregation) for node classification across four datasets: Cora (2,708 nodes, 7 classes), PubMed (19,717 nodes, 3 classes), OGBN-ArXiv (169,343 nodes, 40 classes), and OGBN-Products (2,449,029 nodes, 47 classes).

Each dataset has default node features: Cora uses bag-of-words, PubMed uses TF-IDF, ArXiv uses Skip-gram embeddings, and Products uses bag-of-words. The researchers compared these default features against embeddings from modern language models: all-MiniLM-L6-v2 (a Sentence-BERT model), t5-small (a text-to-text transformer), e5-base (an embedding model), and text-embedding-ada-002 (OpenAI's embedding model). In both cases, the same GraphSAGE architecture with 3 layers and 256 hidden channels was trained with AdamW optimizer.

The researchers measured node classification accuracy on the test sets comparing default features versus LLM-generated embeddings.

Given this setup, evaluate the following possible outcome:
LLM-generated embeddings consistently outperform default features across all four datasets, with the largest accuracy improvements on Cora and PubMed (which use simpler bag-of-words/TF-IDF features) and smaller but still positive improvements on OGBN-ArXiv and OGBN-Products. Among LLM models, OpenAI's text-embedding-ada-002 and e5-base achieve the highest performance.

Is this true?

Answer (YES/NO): NO